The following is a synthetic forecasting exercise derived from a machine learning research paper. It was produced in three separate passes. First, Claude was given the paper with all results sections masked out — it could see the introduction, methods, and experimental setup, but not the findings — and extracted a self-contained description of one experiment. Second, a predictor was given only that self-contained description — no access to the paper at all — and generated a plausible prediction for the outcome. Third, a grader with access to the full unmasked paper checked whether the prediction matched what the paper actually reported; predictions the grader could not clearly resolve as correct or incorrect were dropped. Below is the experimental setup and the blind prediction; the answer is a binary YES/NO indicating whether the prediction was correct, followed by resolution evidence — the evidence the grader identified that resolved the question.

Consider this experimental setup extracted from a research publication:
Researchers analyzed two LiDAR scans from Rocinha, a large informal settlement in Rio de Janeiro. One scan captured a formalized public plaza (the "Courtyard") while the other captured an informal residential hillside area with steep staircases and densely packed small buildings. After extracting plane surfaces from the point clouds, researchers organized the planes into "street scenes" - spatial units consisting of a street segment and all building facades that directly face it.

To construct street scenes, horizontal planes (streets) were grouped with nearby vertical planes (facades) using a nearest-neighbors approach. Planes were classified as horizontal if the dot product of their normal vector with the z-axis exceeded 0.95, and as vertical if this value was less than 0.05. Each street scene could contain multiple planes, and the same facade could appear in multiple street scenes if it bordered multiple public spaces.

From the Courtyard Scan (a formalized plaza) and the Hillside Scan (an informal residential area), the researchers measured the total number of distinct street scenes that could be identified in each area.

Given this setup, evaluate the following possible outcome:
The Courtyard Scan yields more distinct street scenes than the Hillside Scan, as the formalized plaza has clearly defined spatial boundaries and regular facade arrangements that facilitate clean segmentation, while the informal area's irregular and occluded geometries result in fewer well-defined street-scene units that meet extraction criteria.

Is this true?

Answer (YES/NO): NO